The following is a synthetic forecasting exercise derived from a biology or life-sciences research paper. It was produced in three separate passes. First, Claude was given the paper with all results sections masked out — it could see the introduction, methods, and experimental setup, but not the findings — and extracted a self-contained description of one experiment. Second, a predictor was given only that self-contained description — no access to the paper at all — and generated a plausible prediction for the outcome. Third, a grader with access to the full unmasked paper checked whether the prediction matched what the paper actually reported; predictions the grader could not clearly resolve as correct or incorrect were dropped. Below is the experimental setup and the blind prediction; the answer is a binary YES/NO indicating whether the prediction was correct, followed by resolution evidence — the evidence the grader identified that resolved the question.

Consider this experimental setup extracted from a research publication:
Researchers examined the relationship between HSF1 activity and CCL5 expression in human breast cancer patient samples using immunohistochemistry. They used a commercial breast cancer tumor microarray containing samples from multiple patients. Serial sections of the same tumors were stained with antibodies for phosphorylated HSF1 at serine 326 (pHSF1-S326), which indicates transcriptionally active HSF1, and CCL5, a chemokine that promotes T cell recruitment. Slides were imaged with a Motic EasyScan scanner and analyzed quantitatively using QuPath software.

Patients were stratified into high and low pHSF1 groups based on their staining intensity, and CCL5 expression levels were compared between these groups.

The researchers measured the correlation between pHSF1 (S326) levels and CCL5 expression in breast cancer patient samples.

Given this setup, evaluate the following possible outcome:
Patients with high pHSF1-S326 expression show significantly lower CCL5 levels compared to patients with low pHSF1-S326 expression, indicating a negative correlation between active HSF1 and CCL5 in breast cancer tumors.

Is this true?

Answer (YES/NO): YES